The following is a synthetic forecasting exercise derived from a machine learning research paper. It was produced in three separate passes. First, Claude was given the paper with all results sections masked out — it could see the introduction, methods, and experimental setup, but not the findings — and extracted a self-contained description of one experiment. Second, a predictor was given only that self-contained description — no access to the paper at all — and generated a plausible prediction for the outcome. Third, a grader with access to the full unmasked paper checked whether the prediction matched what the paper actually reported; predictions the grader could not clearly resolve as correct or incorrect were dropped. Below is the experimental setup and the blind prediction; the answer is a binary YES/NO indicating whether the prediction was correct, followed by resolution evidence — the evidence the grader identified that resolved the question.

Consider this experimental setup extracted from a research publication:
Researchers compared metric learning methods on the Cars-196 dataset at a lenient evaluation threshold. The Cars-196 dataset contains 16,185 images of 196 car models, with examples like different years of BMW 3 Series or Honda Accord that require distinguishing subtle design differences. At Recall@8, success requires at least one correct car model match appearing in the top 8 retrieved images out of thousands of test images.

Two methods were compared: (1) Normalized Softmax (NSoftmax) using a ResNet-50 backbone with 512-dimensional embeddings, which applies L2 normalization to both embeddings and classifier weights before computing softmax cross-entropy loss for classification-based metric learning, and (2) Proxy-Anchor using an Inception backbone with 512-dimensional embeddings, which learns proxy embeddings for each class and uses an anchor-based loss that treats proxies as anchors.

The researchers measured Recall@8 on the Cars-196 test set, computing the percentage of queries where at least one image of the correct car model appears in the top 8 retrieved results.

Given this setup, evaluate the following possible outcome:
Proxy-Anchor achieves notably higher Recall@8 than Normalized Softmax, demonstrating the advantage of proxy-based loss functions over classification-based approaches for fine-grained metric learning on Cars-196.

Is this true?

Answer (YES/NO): NO